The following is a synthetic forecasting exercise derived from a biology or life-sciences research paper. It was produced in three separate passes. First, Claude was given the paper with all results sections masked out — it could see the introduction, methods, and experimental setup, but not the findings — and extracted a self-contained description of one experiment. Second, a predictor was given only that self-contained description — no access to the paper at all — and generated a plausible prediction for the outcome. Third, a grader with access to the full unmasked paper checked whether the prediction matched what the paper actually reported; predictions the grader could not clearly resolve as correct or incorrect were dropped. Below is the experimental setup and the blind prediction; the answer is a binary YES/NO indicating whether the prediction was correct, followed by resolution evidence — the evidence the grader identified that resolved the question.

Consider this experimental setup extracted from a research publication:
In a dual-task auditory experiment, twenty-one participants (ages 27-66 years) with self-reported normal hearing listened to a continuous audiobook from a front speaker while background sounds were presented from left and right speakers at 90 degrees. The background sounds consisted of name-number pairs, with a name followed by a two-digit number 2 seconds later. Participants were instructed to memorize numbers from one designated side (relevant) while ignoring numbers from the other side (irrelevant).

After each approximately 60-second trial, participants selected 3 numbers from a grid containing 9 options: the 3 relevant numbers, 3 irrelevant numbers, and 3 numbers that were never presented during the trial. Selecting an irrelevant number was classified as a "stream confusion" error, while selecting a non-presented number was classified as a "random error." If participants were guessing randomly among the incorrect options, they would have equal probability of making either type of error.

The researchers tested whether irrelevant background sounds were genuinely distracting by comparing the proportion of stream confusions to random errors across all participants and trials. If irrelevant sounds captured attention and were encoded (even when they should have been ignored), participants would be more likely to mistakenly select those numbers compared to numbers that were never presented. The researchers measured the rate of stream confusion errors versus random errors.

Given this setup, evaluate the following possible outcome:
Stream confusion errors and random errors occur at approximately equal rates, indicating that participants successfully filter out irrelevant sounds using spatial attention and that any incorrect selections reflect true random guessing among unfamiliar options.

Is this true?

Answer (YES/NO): NO